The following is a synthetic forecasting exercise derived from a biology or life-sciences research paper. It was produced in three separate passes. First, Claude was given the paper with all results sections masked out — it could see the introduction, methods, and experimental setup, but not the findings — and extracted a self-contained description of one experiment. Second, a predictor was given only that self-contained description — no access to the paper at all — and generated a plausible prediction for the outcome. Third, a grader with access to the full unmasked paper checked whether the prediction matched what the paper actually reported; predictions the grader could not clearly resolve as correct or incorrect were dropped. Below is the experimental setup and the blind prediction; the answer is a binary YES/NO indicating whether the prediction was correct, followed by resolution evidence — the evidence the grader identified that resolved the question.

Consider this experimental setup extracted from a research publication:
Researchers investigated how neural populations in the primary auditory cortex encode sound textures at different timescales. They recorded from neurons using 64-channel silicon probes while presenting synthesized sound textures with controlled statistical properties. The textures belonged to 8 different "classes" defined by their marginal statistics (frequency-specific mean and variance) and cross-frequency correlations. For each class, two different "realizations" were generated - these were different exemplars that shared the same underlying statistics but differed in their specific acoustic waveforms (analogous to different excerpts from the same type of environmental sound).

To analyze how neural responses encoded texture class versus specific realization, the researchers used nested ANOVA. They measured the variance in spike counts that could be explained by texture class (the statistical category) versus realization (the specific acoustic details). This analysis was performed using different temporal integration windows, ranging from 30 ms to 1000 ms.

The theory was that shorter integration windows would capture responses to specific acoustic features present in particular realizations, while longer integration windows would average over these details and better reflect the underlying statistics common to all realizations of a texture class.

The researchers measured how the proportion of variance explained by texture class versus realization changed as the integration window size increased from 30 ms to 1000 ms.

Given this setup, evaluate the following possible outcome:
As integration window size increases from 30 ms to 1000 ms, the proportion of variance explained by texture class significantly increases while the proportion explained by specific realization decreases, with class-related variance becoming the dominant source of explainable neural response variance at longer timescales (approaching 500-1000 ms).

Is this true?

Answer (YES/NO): NO